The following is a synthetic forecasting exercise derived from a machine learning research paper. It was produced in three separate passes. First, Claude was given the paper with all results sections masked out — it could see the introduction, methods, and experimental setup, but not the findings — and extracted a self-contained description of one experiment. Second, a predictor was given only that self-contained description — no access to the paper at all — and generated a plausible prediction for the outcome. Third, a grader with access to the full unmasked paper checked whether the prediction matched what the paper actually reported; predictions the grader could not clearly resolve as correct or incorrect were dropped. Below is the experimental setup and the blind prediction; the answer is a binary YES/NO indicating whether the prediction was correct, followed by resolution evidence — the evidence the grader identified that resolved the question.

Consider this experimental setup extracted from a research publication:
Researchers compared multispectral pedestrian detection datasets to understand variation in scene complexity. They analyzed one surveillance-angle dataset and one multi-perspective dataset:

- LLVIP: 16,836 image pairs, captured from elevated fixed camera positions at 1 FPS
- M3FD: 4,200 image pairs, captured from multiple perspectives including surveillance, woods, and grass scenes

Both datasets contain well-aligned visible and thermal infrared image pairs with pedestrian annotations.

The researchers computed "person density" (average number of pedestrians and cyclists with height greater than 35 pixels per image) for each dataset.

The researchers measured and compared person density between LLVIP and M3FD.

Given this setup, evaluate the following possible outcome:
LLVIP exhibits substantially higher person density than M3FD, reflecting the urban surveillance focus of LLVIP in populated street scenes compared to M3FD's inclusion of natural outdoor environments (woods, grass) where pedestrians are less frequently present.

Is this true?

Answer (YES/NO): YES